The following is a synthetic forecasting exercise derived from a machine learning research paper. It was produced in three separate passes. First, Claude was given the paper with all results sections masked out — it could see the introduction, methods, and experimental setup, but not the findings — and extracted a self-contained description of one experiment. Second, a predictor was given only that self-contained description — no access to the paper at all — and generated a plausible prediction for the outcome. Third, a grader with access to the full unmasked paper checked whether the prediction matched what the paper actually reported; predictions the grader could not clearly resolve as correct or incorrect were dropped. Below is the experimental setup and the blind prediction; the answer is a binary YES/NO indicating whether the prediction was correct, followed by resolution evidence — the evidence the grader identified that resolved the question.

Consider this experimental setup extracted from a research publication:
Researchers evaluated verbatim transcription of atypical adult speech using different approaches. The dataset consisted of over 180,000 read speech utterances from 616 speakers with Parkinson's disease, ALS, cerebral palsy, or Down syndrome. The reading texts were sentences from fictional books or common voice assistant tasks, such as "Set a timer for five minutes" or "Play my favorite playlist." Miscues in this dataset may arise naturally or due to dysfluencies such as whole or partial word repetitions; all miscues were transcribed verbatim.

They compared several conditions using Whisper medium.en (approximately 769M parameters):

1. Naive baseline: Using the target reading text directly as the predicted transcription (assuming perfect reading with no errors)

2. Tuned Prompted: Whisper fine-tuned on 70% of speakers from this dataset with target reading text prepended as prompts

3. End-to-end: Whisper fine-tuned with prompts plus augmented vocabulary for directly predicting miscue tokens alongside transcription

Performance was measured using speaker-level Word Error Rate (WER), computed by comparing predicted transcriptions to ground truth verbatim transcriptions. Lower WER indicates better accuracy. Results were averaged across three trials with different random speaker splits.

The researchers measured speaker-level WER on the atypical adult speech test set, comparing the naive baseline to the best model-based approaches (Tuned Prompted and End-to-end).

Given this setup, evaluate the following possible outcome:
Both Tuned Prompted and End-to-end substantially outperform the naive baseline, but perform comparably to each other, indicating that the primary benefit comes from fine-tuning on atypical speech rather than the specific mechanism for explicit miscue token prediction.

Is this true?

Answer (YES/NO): NO